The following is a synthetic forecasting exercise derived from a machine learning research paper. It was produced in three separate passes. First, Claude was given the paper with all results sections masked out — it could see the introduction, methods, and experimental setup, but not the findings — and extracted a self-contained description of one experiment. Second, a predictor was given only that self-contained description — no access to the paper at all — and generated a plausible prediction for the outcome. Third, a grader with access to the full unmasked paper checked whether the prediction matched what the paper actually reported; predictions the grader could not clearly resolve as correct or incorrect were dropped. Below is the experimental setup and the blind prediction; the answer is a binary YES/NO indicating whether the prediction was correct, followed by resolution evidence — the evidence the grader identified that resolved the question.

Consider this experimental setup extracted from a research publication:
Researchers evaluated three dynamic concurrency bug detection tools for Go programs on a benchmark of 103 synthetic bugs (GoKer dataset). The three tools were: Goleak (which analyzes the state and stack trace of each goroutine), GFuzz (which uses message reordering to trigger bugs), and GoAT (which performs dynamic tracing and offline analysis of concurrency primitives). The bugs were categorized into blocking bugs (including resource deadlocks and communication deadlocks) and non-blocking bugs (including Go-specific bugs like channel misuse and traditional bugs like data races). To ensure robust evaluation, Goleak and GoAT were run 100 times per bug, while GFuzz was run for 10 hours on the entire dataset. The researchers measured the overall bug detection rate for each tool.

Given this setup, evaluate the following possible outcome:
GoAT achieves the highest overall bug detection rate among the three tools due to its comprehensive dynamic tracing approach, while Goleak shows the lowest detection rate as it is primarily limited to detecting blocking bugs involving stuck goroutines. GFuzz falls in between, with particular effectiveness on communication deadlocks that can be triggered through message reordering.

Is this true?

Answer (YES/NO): NO